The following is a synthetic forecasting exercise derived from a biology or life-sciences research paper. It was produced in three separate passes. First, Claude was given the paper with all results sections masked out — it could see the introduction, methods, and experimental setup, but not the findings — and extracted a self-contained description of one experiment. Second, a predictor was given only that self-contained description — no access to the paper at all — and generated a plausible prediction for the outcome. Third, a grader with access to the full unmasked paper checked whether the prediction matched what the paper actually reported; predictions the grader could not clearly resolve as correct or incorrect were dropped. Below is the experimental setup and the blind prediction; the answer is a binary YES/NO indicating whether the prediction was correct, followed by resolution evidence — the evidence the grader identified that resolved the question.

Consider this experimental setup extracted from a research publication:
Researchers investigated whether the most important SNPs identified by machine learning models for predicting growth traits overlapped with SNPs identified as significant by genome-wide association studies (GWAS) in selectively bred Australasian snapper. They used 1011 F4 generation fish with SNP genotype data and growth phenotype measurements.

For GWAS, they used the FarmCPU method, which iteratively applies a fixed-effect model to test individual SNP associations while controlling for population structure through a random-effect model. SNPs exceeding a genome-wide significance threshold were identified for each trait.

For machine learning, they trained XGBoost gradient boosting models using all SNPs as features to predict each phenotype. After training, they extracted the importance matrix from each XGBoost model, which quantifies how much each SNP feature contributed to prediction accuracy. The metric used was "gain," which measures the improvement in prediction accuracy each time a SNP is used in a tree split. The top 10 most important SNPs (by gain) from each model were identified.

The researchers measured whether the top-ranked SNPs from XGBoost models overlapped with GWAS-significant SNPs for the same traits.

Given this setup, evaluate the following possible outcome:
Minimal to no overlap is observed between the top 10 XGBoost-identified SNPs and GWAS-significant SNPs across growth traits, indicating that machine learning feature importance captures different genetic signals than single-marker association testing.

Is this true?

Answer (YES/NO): YES